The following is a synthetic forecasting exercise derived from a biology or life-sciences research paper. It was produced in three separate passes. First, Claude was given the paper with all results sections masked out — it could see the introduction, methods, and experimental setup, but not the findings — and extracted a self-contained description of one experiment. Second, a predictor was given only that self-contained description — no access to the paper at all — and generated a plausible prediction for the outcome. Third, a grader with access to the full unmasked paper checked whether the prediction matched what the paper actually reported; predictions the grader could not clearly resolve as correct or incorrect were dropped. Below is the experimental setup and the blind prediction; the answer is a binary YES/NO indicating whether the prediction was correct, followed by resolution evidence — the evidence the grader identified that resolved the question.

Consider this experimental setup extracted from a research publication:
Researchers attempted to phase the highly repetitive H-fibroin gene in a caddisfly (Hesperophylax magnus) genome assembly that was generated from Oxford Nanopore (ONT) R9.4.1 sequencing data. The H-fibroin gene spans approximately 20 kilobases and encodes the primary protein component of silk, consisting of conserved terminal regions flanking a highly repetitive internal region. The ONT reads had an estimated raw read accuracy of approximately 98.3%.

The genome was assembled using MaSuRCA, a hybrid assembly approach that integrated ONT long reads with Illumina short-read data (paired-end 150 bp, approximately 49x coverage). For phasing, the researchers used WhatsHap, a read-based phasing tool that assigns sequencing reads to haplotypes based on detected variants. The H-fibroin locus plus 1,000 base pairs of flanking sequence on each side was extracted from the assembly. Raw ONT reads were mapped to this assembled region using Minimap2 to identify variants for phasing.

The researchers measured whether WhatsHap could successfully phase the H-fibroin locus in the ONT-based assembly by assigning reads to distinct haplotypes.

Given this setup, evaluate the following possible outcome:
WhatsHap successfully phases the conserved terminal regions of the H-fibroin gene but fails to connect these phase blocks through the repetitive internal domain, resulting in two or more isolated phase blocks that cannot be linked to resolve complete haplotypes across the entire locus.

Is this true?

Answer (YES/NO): NO